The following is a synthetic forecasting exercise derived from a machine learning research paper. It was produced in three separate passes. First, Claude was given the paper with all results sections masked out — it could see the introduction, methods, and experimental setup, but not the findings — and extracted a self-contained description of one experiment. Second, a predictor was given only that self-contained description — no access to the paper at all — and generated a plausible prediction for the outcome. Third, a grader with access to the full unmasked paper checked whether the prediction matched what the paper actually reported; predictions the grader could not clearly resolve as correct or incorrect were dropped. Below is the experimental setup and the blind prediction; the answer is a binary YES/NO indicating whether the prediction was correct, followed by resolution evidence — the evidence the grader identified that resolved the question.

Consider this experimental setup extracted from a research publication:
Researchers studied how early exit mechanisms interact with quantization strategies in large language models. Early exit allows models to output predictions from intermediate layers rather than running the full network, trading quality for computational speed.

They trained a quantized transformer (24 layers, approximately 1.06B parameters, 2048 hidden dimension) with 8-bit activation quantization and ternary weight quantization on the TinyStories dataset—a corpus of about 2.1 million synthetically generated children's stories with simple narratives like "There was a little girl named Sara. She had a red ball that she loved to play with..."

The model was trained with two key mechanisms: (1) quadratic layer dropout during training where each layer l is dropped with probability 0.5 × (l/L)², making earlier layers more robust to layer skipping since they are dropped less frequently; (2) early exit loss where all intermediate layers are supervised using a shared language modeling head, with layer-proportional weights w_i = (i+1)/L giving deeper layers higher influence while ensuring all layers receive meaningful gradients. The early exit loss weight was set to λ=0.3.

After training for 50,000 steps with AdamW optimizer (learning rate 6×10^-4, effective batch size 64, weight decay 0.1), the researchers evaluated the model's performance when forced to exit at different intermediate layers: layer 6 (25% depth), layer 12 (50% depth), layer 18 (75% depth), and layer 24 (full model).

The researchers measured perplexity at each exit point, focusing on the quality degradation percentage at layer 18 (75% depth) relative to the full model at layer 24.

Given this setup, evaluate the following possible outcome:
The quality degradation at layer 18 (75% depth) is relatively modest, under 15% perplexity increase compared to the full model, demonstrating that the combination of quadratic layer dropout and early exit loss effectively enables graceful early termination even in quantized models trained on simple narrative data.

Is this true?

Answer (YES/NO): YES